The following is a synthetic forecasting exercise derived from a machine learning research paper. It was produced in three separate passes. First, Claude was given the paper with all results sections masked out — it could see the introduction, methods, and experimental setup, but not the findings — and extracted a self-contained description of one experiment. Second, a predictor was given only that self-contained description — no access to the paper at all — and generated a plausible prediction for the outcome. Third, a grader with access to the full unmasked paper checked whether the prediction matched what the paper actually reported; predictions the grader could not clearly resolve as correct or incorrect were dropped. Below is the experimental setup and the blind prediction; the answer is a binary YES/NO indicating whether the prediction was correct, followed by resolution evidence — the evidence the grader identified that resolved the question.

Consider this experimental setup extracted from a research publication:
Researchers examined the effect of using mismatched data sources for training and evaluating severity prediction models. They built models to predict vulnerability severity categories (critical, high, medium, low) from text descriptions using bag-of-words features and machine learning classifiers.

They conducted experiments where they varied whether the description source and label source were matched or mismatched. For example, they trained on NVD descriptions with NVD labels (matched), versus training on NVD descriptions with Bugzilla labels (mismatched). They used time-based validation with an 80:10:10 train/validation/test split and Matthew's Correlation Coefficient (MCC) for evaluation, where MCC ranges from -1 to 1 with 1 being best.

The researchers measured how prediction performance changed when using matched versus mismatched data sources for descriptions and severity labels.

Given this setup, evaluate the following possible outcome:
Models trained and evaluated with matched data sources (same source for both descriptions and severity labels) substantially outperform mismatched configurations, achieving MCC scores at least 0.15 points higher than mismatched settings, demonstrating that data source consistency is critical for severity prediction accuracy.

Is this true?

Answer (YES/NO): NO